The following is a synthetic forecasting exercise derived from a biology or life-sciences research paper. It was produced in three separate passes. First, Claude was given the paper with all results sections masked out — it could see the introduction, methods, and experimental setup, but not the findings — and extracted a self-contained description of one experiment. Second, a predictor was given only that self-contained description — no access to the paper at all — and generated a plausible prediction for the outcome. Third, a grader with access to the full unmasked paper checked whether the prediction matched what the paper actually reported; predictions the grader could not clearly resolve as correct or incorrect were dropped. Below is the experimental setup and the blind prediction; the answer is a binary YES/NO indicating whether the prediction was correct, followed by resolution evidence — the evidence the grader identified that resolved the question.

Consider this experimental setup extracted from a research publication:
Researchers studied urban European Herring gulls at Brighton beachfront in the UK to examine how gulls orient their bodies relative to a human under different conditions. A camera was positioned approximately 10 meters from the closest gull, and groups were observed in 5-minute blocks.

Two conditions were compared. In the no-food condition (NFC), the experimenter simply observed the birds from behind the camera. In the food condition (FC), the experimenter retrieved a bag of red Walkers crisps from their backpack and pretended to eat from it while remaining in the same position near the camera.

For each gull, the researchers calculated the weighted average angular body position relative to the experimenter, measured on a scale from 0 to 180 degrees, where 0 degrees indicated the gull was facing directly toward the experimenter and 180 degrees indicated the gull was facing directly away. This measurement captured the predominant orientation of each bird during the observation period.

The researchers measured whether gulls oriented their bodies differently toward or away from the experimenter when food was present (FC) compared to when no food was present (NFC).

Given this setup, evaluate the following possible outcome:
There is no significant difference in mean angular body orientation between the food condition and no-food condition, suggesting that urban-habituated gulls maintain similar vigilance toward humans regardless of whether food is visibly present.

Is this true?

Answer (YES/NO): NO